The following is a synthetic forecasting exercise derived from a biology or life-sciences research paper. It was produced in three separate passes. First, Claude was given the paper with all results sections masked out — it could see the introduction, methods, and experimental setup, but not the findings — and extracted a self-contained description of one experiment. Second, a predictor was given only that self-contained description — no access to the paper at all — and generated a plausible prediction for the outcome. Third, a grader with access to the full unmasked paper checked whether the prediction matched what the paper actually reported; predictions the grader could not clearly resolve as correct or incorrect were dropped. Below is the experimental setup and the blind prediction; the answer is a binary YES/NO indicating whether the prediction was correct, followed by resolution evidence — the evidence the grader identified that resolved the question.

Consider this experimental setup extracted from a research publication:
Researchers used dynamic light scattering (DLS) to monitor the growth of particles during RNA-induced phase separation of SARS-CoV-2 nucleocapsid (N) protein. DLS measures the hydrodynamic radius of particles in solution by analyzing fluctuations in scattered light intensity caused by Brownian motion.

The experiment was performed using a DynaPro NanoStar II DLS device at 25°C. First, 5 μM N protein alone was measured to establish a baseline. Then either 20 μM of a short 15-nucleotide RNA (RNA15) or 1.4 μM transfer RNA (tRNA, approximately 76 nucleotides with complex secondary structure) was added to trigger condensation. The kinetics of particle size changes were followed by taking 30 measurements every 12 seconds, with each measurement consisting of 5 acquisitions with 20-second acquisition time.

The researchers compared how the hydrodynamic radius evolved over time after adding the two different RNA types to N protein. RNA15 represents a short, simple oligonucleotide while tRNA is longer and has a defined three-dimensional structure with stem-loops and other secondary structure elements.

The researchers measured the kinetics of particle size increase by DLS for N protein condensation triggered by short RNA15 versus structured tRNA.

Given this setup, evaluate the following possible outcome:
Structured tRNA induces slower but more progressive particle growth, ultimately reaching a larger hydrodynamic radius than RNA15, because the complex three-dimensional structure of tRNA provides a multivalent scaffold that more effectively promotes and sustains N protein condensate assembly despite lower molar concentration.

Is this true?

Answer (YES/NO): YES